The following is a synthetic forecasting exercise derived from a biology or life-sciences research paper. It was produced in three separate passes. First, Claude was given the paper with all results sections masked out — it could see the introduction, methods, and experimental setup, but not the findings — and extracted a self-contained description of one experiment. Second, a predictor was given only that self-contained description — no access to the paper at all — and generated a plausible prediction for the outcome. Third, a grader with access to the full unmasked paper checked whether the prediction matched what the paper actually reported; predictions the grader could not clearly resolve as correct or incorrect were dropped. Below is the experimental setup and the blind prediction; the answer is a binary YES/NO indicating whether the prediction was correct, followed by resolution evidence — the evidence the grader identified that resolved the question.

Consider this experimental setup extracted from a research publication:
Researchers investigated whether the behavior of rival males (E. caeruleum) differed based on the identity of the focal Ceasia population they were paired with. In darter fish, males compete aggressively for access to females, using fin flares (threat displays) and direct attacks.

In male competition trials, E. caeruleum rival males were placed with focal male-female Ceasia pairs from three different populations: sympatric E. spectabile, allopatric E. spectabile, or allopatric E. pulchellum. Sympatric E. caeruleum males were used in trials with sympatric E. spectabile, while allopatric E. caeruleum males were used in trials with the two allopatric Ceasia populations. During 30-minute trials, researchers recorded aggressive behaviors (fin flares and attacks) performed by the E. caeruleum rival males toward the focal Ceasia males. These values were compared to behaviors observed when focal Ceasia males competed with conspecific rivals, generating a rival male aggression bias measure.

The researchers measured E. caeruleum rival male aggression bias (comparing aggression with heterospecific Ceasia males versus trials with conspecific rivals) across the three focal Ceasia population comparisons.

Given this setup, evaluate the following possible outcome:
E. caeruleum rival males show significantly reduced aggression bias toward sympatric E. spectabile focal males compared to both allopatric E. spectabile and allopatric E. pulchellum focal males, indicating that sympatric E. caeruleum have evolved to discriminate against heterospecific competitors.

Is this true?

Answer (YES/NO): NO